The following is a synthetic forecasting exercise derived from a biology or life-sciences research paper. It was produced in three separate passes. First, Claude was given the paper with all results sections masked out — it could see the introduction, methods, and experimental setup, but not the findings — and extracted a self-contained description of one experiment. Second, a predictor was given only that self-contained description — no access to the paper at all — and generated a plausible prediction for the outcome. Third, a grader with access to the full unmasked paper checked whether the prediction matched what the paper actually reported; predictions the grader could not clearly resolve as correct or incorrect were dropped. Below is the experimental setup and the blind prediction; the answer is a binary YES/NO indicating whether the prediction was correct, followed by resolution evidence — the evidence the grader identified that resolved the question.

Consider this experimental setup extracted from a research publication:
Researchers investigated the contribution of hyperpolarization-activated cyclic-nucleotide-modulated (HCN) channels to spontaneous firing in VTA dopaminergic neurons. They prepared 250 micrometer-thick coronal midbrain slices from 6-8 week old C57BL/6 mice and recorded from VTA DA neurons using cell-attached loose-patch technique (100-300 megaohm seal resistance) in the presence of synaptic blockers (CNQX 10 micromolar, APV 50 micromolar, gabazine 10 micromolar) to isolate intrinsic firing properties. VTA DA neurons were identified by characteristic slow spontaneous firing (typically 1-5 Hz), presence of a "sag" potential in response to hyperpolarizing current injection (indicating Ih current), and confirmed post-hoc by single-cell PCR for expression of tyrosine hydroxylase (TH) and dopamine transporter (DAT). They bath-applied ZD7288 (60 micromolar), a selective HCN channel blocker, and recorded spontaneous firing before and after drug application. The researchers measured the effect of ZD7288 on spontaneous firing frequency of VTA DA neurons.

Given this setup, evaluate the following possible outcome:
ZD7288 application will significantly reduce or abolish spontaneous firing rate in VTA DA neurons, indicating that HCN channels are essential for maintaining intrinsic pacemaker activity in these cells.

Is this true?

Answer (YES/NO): NO